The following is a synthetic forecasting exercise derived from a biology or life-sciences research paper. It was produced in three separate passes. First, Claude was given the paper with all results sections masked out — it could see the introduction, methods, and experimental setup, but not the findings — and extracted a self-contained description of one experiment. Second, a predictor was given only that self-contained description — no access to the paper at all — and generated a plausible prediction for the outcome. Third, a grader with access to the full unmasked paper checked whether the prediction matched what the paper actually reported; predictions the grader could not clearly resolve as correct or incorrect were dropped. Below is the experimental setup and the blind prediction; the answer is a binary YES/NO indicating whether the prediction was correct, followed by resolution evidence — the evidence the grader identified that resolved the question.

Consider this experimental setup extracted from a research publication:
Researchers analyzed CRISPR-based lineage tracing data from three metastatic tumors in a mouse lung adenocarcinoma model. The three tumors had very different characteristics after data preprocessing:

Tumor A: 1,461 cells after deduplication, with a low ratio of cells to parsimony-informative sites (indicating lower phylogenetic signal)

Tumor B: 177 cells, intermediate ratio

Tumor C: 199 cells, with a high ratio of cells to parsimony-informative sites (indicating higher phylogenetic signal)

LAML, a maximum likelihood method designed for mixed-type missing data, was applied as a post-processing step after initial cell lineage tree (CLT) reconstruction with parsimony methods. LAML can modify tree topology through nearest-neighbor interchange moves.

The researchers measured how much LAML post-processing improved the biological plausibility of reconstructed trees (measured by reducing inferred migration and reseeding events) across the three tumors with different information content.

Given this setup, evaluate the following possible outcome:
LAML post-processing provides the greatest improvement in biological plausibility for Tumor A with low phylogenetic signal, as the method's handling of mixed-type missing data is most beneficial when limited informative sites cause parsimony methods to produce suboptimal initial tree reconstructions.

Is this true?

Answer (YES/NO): YES